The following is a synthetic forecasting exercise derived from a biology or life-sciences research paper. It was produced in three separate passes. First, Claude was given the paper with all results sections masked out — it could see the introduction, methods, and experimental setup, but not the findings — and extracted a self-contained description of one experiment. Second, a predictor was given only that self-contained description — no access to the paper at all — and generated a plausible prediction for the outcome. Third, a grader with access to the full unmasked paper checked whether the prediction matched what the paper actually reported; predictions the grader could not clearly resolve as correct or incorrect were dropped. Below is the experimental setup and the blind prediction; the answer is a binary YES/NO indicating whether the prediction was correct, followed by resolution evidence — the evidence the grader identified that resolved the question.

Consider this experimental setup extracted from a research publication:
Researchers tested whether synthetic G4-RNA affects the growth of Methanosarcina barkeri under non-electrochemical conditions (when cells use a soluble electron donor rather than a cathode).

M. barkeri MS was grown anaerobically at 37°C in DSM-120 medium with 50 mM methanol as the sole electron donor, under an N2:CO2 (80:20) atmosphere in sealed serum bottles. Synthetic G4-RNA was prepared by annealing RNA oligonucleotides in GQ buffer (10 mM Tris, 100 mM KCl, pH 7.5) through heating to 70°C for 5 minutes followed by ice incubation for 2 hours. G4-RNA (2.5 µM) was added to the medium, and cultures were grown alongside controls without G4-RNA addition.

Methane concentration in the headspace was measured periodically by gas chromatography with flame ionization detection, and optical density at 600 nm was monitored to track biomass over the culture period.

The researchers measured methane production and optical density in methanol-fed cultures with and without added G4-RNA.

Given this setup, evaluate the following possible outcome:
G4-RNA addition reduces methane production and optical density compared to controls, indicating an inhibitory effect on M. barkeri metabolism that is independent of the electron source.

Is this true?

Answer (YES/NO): NO